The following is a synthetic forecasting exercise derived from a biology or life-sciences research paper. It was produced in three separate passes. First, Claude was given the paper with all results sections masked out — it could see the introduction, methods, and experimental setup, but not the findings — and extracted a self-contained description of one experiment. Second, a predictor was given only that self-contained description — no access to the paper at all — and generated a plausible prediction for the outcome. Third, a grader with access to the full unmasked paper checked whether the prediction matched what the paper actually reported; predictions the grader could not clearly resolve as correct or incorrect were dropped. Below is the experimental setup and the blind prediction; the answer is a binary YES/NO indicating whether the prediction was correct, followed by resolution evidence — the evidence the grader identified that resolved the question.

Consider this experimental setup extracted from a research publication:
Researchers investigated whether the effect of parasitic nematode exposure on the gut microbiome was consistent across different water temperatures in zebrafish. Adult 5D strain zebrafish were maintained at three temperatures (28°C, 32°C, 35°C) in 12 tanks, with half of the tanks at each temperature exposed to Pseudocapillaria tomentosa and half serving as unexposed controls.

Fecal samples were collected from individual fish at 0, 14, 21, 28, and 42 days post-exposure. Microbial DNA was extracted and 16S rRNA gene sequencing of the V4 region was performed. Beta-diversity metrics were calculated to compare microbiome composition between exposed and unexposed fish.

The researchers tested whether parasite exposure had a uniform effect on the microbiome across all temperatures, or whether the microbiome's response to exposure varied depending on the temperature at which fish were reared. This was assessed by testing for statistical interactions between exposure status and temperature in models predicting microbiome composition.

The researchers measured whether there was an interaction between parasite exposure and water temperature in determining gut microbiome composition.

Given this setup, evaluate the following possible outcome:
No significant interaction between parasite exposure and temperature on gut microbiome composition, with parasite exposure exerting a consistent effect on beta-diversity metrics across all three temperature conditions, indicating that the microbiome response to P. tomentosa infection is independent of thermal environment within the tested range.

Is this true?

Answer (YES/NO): NO